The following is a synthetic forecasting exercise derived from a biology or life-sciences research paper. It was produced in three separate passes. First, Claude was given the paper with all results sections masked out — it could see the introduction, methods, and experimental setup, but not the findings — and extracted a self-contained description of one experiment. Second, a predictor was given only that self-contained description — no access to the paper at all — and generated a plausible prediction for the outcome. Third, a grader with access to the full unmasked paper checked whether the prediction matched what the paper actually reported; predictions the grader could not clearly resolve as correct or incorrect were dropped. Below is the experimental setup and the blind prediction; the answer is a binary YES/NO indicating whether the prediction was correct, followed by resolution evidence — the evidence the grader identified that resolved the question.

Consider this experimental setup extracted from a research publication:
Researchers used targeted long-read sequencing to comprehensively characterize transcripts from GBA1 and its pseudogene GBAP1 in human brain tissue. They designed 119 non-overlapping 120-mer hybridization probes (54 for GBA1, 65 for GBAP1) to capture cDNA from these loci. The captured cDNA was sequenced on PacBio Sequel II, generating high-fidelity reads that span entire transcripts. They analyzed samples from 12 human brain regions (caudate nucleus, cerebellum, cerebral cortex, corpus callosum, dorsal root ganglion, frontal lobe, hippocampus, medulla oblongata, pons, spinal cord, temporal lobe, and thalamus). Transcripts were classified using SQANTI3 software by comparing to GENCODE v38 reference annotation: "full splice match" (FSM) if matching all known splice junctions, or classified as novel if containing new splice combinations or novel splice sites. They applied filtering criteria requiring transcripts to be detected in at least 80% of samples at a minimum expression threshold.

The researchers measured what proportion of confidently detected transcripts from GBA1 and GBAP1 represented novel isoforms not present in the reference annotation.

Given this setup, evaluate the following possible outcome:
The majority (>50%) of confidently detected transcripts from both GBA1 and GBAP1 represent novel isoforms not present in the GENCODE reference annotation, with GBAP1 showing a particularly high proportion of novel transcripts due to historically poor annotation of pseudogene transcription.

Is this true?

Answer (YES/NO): YES